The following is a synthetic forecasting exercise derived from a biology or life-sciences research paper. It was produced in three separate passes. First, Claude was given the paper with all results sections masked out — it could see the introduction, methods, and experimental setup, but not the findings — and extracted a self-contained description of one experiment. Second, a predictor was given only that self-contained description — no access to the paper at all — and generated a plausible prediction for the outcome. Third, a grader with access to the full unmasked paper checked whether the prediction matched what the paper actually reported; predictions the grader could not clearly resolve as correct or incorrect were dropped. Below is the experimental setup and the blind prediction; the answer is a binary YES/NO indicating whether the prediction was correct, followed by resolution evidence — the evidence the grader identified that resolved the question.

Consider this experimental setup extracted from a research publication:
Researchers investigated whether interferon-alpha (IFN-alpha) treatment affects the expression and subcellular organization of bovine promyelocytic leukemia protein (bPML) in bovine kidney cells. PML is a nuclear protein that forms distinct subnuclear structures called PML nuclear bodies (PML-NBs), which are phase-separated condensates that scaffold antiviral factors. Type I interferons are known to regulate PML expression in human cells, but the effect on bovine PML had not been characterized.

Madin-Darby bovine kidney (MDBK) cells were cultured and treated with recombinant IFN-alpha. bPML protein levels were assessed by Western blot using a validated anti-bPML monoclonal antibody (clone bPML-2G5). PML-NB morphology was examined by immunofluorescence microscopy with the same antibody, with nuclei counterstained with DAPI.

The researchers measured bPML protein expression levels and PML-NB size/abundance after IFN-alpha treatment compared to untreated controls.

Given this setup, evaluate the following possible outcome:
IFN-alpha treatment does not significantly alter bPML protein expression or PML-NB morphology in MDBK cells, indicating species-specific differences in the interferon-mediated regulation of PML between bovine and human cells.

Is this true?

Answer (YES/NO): NO